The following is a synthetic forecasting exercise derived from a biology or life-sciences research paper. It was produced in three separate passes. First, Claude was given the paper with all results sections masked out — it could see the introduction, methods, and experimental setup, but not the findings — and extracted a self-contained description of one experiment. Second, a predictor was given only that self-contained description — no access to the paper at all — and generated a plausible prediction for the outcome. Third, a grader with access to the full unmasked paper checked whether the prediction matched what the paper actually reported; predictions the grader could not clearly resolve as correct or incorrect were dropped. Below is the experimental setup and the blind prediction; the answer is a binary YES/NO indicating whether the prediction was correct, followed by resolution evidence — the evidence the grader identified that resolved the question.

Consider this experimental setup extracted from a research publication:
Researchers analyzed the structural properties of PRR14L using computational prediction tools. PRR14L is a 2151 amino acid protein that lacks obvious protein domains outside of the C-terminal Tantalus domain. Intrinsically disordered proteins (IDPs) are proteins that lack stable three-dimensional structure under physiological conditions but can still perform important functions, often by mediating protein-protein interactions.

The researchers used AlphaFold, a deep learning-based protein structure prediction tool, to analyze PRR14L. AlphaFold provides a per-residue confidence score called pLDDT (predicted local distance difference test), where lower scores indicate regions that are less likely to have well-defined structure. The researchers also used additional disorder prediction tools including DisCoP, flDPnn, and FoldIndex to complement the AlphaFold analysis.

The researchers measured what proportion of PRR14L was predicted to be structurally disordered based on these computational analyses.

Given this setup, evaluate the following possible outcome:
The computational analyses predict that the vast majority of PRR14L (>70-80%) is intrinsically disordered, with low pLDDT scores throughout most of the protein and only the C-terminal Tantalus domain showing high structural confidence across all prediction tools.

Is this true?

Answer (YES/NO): NO